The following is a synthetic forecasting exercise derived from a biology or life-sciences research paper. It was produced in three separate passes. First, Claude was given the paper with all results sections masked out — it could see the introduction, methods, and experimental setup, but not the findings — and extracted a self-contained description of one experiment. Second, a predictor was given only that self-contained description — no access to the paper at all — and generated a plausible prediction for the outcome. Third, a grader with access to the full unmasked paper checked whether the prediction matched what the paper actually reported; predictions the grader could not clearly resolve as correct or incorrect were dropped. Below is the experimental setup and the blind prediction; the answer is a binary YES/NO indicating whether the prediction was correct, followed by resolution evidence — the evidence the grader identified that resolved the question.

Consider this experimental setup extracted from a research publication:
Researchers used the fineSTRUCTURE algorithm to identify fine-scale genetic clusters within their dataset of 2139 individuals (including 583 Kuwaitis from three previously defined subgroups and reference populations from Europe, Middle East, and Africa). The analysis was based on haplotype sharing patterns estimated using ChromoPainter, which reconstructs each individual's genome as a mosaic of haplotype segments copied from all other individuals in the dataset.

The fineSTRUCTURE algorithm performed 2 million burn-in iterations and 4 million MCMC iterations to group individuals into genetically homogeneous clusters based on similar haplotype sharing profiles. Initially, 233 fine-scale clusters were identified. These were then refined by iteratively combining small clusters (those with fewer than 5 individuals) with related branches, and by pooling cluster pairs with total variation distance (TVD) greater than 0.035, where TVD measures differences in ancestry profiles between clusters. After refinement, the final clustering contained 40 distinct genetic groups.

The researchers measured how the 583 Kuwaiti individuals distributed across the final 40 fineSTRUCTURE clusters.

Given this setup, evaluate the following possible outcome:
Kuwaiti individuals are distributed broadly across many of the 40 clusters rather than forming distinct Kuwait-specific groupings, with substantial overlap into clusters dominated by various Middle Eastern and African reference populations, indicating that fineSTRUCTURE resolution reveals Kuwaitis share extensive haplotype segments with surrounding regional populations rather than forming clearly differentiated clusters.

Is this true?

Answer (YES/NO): NO